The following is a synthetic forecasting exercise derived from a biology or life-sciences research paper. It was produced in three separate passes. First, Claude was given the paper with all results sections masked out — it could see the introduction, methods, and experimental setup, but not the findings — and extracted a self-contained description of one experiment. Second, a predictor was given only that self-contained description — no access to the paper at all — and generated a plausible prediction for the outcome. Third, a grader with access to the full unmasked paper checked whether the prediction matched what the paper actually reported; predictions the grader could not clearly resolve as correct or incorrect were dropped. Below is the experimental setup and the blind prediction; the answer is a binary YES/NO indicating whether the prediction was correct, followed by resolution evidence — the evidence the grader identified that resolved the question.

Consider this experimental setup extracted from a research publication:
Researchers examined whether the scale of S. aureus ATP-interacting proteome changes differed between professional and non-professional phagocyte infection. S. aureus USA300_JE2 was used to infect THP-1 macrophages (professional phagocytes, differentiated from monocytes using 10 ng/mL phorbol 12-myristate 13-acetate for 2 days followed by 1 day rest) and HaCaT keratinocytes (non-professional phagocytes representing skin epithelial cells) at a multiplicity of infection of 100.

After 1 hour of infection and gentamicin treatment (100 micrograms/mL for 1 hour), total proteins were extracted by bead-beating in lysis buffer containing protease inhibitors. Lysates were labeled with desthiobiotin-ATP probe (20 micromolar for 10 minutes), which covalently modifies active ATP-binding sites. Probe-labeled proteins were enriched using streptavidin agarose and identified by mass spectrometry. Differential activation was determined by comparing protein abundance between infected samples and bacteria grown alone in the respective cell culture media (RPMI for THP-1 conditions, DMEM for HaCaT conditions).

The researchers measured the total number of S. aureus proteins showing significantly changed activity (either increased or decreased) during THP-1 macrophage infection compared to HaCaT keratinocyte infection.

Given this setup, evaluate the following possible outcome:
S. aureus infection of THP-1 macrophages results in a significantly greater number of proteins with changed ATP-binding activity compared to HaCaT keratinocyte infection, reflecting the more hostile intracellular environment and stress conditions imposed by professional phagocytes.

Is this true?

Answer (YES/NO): NO